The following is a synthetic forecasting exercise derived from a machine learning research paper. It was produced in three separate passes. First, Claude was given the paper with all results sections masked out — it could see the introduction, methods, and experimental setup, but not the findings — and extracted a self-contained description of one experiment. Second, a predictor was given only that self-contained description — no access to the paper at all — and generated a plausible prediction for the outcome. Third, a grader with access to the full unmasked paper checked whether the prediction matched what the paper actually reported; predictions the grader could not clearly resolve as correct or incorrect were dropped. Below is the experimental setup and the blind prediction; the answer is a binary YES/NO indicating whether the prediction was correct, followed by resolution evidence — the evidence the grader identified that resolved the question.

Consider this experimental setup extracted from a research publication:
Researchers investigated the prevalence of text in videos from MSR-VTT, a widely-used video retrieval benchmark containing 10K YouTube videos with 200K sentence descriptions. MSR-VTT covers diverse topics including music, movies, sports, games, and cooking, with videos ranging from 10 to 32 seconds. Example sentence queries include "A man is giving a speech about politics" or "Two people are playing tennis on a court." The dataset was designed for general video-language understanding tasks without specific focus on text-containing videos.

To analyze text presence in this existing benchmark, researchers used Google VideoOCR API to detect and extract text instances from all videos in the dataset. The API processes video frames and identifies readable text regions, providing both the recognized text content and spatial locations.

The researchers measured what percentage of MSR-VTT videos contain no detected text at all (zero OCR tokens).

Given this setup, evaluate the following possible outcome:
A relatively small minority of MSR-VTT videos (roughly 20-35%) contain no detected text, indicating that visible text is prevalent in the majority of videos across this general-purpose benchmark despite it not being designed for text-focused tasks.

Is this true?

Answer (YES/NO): YES